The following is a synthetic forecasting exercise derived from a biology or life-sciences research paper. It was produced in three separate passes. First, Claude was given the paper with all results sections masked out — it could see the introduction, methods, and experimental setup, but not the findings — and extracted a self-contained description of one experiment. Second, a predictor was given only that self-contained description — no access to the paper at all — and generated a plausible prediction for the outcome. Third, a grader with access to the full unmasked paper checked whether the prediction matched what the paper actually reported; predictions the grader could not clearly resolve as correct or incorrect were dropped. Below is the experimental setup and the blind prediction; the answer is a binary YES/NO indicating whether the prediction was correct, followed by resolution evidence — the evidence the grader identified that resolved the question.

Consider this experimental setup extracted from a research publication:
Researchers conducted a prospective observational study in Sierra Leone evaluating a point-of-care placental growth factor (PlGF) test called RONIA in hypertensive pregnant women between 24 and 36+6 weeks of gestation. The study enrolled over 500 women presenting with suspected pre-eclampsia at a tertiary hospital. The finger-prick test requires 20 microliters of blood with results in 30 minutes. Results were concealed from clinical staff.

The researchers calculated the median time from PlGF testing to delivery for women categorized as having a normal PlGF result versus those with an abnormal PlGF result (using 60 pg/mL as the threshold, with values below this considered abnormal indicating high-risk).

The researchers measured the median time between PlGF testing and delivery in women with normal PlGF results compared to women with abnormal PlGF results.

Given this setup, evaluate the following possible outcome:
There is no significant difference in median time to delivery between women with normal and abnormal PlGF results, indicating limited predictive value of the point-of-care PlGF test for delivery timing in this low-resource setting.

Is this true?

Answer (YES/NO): NO